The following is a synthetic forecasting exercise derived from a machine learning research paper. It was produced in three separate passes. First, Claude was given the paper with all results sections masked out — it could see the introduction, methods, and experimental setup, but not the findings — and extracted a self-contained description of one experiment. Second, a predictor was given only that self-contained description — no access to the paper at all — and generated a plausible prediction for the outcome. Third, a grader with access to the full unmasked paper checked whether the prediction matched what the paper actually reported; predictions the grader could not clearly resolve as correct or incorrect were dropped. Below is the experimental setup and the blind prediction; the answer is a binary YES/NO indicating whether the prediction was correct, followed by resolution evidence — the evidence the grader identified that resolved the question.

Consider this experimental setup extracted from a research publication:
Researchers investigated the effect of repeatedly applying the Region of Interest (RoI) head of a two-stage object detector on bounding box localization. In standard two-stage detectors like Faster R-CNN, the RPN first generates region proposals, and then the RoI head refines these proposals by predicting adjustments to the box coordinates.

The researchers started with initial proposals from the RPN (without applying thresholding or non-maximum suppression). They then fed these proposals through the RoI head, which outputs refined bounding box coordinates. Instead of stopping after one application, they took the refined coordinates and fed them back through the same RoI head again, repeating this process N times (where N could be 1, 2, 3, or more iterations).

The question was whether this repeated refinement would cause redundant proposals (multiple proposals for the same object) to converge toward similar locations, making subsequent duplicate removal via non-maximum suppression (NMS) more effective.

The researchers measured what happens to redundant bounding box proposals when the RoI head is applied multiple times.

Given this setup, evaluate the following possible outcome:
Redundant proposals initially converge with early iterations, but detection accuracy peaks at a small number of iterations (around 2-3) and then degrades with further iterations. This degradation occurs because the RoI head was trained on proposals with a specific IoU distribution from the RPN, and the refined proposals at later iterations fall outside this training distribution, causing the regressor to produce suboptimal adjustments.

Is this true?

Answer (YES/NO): NO